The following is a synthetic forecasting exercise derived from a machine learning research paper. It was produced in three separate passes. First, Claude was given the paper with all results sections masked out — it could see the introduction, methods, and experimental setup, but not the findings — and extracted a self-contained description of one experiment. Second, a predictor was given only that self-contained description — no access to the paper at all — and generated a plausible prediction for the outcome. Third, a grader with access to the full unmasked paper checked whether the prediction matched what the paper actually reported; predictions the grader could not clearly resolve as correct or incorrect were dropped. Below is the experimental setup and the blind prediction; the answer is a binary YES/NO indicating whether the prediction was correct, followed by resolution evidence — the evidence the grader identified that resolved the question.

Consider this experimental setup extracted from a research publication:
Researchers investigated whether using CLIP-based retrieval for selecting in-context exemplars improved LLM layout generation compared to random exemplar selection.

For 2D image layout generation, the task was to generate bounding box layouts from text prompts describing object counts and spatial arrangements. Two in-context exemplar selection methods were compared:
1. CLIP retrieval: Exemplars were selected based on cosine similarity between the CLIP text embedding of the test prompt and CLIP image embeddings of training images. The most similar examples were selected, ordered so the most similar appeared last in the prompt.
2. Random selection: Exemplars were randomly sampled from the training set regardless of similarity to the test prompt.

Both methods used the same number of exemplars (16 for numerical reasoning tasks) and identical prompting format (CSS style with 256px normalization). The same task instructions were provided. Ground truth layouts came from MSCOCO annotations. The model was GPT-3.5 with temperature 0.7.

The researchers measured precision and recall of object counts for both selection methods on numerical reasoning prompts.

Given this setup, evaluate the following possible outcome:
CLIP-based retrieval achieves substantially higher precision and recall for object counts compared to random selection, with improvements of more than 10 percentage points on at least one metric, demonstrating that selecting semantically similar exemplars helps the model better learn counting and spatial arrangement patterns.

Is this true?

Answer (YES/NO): NO